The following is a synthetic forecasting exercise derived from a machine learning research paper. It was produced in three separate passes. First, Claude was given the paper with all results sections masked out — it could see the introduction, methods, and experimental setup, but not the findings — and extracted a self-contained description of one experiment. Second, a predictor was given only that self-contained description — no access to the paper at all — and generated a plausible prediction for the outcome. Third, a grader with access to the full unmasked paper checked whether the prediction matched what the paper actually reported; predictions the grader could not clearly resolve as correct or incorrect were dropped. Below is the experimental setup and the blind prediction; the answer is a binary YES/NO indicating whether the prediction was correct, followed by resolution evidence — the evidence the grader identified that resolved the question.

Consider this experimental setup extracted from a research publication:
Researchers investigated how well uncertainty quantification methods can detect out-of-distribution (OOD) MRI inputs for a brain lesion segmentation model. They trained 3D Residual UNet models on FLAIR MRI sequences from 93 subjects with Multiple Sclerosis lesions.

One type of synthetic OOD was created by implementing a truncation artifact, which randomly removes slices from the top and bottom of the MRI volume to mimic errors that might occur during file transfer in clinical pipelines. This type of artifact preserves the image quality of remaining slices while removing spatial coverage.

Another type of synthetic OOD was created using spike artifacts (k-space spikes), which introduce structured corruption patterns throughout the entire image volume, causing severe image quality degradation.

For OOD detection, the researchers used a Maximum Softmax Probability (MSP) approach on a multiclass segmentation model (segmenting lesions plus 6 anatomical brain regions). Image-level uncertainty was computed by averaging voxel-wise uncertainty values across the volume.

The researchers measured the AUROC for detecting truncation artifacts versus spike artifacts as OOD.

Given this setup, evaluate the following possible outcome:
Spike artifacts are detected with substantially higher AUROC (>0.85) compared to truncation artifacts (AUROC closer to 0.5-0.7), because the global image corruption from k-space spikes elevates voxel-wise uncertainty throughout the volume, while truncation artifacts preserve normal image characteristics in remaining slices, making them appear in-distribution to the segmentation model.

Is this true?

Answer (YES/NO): NO